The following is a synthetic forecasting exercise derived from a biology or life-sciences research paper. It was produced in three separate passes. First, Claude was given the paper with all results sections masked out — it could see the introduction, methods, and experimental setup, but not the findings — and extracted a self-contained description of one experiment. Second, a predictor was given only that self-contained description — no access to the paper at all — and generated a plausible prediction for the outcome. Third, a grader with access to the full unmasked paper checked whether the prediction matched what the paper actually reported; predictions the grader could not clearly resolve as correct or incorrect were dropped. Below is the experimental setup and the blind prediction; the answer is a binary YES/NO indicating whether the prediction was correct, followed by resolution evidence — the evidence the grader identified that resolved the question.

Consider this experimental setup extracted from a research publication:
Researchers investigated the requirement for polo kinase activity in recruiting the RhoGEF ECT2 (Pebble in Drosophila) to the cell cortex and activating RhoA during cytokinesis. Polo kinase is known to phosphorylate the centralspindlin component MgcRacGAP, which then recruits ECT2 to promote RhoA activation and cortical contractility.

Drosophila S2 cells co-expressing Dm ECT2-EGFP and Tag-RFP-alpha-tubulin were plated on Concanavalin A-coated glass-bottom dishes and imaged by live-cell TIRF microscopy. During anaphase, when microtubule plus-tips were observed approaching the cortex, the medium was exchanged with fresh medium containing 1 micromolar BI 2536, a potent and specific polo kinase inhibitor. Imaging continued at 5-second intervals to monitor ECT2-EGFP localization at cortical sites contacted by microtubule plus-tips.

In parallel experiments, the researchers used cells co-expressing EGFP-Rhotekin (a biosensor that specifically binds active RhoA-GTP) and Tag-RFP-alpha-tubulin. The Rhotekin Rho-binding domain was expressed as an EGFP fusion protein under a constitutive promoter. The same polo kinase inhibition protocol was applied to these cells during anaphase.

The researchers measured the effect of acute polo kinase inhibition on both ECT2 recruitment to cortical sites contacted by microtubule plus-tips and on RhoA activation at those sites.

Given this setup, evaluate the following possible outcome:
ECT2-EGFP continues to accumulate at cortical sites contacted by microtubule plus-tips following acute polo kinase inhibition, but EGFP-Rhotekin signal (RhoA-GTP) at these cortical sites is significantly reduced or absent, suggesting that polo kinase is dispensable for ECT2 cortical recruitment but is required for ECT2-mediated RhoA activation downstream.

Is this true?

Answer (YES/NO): NO